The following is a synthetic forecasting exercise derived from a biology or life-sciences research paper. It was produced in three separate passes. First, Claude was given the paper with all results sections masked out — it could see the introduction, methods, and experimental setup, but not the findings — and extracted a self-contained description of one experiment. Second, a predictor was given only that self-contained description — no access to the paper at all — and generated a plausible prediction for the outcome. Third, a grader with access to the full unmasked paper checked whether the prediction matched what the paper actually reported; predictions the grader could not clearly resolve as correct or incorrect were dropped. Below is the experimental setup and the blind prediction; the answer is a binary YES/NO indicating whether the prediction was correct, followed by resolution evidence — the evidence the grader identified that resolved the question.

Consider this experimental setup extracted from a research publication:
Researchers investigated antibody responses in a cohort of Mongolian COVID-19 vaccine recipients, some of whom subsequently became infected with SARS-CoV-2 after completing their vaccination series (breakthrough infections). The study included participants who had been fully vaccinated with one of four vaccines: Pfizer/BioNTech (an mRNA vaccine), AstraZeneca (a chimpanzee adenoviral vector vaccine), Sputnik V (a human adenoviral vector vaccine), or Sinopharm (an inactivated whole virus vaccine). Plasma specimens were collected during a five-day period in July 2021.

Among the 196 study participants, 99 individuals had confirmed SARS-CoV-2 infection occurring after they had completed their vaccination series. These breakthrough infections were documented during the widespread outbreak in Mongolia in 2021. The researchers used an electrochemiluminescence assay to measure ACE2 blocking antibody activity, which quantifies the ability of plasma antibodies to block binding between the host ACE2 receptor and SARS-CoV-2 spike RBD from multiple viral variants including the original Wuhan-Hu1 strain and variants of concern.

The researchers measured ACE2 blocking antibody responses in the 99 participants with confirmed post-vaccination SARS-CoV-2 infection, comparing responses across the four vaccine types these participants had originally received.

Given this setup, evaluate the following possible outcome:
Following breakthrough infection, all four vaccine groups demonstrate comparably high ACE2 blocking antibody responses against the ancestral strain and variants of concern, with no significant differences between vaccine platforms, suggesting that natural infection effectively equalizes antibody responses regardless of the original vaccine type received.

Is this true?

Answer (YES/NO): NO